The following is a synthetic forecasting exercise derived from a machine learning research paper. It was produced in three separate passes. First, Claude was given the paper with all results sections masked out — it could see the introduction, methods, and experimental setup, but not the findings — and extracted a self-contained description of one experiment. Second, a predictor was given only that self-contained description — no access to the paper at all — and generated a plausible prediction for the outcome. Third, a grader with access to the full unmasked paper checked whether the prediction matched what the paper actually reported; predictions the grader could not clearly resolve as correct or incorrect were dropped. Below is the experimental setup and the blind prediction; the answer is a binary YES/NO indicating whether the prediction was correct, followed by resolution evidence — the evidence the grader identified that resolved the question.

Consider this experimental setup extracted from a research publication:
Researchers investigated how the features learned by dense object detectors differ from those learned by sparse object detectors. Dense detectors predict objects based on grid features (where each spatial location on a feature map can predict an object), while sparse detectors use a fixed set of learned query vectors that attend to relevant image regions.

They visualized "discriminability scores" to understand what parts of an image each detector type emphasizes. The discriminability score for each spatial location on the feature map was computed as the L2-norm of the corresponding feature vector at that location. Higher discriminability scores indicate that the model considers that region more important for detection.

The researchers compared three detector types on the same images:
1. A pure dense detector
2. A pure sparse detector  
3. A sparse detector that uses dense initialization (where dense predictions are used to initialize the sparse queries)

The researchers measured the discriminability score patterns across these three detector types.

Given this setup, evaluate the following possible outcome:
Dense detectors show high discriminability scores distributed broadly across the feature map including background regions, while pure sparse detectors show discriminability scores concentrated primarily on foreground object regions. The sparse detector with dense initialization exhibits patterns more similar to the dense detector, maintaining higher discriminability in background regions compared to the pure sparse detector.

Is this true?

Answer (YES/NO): NO